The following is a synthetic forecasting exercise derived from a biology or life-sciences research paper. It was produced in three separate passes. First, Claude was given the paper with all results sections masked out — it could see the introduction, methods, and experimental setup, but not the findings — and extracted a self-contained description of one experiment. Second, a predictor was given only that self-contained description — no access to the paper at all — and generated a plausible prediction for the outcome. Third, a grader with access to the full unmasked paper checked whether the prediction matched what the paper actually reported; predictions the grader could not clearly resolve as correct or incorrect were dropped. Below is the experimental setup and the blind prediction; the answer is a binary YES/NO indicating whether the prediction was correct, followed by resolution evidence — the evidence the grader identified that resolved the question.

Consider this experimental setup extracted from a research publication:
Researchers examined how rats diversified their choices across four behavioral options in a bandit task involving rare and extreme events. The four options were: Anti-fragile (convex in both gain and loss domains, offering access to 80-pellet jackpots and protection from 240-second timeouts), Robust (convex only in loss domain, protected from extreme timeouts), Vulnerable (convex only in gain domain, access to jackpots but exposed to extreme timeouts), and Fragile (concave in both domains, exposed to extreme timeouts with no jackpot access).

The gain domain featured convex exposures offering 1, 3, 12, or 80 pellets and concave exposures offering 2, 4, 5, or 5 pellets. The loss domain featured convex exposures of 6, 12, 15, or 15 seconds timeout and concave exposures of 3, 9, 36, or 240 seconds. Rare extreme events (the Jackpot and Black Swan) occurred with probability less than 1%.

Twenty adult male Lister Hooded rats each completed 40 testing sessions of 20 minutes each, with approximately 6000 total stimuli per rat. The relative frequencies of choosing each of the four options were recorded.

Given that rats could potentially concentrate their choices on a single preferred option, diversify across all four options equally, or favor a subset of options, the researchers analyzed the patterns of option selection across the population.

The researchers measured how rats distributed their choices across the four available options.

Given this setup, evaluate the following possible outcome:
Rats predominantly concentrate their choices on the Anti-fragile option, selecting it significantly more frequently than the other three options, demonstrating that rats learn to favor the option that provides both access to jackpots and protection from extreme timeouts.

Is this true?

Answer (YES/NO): NO